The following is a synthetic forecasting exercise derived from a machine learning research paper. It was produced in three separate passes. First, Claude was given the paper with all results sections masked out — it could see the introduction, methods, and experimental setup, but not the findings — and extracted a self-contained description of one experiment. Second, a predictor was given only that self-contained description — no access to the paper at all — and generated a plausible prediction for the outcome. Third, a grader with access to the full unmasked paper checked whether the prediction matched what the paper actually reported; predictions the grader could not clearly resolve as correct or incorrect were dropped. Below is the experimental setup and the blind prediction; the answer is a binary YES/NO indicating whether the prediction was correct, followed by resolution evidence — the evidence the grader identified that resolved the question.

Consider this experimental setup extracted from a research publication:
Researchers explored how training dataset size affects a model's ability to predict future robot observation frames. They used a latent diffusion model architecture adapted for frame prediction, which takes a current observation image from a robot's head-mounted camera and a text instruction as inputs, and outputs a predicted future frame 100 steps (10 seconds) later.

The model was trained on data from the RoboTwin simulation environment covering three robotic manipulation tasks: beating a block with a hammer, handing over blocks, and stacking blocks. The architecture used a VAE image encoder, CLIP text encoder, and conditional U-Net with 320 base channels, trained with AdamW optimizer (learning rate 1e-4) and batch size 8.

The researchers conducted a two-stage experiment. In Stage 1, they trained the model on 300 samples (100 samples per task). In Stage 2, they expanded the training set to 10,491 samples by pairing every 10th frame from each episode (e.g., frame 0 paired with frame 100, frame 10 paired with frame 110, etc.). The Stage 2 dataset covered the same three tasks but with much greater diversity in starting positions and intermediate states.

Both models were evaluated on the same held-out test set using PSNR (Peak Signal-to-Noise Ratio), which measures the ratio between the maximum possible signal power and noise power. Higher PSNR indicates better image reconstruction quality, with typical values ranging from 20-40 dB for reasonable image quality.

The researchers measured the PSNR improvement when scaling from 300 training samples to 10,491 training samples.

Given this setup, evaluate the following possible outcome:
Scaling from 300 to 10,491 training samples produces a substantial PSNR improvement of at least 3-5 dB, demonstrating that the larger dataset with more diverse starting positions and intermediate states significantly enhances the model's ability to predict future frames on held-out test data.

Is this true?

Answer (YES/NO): NO